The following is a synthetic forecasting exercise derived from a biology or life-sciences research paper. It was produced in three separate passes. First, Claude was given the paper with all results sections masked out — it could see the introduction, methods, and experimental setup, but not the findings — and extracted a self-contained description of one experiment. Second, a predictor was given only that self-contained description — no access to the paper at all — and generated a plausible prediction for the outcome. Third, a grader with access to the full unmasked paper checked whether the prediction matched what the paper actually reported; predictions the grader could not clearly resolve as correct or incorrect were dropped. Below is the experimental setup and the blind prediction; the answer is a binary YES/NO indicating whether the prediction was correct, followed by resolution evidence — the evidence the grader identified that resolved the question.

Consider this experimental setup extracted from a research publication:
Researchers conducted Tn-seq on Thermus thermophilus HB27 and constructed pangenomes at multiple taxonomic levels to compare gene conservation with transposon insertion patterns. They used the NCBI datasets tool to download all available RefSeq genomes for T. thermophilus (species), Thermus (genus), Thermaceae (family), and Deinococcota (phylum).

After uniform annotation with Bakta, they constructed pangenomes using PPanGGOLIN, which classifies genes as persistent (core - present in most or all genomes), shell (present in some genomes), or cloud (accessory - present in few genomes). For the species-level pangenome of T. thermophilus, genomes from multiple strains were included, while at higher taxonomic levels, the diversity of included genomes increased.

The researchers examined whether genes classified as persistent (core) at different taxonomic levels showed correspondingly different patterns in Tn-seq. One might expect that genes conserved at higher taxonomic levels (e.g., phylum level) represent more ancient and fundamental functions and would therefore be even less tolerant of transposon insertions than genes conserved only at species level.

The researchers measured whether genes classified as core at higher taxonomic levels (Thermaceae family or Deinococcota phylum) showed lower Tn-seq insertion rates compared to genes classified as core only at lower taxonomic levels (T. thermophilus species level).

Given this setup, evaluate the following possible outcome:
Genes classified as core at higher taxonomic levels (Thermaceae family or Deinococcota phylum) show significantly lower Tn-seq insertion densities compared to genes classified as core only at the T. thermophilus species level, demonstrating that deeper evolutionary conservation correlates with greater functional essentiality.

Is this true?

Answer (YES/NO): NO